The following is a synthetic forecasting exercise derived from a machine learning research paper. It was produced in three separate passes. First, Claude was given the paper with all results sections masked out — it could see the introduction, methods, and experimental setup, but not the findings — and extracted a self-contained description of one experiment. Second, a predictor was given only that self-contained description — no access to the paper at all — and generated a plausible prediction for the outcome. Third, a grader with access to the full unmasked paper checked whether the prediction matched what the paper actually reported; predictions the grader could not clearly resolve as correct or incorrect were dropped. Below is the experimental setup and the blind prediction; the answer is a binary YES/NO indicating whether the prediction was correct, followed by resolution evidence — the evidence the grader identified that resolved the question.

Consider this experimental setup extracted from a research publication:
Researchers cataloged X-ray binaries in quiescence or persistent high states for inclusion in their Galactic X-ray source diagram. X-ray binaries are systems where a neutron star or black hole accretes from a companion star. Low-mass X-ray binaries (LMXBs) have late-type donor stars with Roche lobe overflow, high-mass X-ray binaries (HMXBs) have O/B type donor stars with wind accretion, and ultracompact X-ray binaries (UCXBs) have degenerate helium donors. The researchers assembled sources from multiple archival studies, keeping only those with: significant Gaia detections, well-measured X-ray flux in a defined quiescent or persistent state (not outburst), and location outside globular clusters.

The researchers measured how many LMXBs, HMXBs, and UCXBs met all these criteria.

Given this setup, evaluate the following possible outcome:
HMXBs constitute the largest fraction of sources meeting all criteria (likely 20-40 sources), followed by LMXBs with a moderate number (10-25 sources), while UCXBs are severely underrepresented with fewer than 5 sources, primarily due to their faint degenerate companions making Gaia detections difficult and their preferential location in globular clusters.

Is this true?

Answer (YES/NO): NO